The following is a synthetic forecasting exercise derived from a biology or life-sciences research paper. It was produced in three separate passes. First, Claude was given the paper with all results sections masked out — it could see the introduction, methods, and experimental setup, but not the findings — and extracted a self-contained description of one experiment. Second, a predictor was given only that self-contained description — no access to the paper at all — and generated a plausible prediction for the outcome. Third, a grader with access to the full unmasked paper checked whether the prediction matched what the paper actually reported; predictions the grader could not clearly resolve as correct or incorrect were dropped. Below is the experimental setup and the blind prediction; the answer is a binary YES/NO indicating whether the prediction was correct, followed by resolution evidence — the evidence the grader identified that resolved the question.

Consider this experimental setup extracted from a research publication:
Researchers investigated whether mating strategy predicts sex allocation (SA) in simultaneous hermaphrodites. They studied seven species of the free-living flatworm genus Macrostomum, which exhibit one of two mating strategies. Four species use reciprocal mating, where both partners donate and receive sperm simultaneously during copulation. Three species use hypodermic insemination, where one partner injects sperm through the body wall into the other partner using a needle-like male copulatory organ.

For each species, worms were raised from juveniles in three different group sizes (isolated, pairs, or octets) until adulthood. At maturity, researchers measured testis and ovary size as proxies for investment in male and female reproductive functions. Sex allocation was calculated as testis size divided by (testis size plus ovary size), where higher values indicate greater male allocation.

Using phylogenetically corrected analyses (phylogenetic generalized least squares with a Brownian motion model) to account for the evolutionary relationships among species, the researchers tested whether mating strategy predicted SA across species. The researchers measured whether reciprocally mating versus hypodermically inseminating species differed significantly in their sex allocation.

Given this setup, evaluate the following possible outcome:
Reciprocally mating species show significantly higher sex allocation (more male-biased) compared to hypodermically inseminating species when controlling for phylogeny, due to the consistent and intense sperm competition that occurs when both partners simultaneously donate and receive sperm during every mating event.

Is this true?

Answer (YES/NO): NO